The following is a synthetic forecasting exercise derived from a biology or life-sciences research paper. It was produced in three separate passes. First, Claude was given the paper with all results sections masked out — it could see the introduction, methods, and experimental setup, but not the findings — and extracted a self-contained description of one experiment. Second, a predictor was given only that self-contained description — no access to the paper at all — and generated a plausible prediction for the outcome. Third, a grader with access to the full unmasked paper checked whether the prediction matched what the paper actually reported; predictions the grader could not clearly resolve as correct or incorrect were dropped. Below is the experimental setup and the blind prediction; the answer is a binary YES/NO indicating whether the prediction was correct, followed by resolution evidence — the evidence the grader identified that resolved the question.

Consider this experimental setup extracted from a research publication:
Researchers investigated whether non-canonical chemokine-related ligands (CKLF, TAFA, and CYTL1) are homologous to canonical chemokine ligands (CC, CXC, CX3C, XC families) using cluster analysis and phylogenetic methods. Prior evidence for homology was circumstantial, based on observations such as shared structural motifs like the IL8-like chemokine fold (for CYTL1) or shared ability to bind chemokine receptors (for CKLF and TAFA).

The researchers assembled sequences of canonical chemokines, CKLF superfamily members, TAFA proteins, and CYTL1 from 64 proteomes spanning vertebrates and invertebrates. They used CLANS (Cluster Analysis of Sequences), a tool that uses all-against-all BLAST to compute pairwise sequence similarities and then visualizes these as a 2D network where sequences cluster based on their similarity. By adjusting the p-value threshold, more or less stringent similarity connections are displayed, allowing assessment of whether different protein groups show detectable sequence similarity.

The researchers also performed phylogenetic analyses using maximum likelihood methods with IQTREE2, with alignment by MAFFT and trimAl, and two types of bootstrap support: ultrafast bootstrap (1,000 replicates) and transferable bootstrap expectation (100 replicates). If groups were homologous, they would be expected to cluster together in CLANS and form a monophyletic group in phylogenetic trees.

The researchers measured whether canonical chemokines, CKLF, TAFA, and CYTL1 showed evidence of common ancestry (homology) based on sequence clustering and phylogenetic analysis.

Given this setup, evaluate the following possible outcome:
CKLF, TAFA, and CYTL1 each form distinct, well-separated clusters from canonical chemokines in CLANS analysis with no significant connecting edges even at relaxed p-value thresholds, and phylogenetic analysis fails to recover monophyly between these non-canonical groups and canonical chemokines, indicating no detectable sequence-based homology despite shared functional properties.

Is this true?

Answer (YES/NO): YES